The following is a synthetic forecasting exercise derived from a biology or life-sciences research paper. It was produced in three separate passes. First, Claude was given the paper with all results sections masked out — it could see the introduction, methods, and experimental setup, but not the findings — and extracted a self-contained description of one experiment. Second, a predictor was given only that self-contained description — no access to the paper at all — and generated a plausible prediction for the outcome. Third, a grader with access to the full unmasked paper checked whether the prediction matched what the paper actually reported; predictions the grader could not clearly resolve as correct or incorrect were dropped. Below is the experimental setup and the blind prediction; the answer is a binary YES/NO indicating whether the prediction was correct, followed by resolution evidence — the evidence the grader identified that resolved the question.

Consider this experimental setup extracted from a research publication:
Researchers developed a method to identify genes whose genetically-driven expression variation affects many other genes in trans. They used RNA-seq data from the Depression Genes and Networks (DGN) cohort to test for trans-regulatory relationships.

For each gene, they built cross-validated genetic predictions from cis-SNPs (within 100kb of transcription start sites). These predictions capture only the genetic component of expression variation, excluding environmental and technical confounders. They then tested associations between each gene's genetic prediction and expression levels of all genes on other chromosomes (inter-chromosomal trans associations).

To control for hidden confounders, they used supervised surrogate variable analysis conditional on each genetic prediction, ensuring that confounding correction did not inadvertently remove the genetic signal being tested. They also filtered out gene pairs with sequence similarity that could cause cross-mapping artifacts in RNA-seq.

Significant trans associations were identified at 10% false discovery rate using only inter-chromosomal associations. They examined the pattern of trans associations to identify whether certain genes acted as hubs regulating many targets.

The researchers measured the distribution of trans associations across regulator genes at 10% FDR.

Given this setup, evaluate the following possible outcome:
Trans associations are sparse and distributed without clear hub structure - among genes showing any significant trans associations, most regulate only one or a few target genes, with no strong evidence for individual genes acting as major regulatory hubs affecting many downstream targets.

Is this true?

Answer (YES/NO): NO